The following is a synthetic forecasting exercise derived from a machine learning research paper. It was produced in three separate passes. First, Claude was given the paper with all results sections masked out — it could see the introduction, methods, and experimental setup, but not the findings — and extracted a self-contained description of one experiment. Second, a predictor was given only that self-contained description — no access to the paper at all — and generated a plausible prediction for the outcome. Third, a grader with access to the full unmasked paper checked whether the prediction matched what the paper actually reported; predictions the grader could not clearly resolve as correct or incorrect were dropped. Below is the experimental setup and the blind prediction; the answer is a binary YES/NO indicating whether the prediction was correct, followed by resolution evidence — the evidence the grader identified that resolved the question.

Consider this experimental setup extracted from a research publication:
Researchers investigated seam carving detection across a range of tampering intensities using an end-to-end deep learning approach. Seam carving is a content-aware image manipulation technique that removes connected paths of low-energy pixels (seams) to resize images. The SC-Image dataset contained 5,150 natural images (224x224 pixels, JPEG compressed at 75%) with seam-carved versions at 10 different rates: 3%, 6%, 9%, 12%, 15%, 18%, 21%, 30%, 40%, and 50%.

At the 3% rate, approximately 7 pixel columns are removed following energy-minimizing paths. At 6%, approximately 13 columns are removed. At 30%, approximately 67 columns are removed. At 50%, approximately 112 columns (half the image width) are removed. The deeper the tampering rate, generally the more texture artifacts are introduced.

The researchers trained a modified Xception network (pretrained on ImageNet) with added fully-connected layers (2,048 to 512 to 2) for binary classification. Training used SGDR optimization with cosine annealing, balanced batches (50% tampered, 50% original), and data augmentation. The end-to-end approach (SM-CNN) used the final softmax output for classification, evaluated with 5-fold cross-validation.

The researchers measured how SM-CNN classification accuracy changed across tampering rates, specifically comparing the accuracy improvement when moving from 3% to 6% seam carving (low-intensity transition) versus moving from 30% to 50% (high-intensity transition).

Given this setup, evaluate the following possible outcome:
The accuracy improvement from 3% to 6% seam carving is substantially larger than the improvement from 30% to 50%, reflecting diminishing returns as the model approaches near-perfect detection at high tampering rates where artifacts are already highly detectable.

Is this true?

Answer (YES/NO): YES